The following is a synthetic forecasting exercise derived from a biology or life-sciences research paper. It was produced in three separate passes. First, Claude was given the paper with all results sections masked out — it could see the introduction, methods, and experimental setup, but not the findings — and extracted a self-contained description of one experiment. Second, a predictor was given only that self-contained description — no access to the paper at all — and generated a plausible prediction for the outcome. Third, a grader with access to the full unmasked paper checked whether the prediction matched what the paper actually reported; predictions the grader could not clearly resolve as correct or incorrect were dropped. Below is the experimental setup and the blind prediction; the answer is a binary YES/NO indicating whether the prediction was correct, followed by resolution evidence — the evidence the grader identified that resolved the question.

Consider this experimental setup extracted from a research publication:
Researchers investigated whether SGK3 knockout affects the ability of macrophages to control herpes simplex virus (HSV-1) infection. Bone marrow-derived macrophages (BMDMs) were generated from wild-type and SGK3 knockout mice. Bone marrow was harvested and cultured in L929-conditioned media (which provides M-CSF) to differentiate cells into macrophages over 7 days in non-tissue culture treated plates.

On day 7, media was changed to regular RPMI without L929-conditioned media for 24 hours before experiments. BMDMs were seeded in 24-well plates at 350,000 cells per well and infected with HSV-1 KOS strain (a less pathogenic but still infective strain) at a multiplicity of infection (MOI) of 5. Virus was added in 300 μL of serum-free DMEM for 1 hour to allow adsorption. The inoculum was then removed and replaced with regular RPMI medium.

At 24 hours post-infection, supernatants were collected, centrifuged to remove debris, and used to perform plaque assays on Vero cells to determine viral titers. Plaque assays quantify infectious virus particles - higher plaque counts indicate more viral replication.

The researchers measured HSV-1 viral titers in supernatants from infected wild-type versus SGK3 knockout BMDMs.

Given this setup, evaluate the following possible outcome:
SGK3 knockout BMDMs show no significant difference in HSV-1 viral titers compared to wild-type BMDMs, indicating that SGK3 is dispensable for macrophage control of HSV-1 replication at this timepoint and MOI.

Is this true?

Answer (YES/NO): NO